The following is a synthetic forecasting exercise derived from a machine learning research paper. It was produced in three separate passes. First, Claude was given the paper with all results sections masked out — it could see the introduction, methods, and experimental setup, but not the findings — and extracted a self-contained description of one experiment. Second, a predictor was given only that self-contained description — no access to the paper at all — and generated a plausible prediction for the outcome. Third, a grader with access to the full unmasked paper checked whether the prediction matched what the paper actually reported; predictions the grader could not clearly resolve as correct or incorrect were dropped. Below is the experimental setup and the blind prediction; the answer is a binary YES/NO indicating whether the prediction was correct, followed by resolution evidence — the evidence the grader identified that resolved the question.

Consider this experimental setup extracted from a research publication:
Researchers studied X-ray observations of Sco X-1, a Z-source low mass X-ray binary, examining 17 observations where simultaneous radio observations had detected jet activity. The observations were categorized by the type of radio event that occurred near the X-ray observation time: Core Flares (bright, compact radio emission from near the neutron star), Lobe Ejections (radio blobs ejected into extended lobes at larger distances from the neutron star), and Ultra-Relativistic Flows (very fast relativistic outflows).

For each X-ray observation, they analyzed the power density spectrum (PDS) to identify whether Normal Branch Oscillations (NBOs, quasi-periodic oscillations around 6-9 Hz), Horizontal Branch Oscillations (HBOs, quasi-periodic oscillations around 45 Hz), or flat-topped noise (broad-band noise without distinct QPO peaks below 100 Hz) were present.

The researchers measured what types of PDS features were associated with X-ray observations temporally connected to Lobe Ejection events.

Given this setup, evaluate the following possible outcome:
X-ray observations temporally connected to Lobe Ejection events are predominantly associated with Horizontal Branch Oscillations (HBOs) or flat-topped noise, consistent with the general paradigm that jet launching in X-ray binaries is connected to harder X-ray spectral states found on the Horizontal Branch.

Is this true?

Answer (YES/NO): YES